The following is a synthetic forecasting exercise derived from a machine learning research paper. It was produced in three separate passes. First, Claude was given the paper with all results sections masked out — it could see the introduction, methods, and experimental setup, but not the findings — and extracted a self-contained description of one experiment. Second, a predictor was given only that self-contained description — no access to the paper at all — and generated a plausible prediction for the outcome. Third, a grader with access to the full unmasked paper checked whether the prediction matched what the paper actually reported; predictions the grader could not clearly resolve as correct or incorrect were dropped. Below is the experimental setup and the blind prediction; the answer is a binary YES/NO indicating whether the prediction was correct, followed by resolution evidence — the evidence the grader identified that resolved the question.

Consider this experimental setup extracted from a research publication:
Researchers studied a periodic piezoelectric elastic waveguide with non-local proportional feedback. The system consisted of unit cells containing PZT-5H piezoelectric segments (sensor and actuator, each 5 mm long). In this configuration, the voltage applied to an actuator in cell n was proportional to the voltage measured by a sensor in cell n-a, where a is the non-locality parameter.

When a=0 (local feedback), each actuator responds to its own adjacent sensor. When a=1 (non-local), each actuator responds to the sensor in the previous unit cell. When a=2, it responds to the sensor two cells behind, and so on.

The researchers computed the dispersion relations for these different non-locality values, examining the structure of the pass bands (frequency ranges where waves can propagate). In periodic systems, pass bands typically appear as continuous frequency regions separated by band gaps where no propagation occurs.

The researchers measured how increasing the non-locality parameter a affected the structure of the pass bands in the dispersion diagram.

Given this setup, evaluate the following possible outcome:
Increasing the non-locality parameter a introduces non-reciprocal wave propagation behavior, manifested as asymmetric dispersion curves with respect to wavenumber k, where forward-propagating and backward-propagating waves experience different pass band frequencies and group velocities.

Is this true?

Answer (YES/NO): NO